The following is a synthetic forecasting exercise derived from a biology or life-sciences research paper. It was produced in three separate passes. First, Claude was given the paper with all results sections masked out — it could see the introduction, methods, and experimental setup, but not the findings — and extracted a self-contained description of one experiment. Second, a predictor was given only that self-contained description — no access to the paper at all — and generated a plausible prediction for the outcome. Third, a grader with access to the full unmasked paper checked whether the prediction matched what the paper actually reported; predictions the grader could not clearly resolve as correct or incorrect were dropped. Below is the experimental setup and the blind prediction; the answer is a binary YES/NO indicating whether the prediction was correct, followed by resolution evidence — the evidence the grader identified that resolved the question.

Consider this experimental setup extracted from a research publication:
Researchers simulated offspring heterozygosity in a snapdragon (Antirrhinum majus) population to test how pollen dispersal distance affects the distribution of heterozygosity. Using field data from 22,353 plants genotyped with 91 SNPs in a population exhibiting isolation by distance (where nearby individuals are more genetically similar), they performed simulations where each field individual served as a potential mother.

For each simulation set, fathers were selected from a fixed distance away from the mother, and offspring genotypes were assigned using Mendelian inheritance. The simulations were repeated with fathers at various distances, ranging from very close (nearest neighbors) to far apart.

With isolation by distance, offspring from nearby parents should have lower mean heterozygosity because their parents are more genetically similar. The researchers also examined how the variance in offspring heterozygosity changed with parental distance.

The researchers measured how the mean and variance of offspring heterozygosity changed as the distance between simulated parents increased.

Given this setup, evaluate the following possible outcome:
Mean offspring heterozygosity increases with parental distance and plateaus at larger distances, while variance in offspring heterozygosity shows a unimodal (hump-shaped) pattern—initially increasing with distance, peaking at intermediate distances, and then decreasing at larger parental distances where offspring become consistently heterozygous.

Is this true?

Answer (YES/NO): NO